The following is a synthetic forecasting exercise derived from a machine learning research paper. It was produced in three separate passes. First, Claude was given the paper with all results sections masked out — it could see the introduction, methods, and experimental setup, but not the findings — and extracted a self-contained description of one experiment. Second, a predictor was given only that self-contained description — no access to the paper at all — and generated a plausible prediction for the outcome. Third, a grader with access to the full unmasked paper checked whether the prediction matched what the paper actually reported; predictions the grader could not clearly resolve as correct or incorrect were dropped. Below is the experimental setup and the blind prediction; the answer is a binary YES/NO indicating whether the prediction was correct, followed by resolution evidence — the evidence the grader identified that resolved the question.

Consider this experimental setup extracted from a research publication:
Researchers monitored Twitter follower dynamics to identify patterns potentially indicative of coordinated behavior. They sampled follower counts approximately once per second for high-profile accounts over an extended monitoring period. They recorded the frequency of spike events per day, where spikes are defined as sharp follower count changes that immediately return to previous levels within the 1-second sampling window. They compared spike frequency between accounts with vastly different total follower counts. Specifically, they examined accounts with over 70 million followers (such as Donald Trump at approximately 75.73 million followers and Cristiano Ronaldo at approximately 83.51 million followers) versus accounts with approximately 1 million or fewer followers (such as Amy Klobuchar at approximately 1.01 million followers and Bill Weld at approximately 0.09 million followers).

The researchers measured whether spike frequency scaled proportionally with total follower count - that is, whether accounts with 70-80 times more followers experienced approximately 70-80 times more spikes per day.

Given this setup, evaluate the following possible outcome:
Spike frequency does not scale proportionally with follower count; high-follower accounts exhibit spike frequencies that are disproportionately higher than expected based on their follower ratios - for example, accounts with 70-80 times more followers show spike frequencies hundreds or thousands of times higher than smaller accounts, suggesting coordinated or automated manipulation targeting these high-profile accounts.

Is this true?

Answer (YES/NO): NO